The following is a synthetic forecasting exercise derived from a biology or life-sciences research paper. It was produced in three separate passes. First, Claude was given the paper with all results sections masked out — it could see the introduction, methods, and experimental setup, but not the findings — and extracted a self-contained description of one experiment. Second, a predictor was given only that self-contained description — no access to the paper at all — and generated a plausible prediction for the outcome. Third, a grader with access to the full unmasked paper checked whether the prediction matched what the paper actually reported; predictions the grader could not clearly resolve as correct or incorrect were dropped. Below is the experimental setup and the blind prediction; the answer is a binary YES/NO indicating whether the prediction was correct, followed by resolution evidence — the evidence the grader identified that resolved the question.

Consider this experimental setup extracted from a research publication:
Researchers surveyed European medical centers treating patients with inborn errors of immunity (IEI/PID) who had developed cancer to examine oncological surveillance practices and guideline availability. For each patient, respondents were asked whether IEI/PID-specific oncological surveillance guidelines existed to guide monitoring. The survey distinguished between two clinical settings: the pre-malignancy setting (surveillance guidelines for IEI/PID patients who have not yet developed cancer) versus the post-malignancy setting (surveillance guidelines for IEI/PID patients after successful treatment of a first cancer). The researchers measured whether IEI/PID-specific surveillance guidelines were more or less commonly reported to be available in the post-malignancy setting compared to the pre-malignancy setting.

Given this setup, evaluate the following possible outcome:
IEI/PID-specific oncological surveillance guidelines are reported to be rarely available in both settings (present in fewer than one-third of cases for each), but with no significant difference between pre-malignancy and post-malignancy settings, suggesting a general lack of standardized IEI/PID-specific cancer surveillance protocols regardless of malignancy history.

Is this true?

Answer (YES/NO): NO